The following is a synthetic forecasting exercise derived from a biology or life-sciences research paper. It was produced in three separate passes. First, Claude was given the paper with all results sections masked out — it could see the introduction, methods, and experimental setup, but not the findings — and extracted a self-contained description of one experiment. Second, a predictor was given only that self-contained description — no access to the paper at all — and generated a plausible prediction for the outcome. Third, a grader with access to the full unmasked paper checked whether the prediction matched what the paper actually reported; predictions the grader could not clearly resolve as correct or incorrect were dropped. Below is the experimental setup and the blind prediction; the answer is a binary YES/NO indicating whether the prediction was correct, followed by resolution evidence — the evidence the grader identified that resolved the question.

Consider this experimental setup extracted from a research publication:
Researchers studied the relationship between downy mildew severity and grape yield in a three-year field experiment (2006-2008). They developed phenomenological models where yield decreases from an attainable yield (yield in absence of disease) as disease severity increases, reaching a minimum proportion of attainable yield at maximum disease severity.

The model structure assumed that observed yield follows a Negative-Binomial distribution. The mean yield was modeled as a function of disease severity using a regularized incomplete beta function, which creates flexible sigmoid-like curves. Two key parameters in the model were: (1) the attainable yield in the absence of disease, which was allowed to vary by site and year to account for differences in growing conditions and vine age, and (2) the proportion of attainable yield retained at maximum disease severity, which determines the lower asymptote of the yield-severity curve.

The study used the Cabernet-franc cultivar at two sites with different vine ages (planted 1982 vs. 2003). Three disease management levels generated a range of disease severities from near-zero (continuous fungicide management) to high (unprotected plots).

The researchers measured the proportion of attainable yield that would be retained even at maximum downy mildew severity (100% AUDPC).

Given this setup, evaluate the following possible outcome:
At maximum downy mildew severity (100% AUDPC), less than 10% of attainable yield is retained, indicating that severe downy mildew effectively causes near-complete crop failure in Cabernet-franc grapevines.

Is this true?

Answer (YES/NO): YES